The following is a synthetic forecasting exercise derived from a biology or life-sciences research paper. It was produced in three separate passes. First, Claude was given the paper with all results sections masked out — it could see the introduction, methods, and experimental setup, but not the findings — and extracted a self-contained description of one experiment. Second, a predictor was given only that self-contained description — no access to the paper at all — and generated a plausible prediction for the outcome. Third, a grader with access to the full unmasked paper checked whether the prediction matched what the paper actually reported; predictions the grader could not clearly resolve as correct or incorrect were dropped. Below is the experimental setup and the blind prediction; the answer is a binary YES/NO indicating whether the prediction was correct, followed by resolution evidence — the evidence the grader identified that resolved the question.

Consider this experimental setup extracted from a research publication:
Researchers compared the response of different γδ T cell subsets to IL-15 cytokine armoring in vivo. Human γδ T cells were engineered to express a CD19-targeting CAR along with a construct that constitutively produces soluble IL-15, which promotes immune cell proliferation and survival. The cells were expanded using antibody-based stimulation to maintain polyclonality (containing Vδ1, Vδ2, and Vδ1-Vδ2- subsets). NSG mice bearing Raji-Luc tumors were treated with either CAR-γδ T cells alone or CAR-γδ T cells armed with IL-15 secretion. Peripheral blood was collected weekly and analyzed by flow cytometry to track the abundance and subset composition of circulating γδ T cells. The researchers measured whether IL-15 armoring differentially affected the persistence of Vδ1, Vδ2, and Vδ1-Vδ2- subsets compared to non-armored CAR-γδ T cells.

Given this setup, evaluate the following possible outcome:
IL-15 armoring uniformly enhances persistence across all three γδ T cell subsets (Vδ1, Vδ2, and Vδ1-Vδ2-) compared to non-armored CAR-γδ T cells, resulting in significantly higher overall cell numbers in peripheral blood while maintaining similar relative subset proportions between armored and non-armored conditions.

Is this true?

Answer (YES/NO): NO